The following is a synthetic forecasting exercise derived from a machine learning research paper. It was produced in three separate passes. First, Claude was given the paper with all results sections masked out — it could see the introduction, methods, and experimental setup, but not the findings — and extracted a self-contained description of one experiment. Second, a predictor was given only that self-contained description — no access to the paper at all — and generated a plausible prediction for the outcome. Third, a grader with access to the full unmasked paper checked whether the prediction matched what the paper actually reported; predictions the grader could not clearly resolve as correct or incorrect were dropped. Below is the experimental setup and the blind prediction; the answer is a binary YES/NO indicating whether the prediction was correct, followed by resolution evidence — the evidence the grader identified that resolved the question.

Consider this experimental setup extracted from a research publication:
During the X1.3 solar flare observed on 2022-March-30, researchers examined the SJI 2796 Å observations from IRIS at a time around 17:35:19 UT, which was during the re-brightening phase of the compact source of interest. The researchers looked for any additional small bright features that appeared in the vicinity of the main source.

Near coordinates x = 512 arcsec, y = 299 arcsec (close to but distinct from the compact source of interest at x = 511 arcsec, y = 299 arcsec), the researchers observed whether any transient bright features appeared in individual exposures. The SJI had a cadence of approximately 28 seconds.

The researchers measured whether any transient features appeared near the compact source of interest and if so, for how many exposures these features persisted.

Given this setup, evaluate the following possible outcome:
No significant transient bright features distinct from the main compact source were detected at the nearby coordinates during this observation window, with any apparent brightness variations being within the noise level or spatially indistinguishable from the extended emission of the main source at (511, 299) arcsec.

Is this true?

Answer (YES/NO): NO